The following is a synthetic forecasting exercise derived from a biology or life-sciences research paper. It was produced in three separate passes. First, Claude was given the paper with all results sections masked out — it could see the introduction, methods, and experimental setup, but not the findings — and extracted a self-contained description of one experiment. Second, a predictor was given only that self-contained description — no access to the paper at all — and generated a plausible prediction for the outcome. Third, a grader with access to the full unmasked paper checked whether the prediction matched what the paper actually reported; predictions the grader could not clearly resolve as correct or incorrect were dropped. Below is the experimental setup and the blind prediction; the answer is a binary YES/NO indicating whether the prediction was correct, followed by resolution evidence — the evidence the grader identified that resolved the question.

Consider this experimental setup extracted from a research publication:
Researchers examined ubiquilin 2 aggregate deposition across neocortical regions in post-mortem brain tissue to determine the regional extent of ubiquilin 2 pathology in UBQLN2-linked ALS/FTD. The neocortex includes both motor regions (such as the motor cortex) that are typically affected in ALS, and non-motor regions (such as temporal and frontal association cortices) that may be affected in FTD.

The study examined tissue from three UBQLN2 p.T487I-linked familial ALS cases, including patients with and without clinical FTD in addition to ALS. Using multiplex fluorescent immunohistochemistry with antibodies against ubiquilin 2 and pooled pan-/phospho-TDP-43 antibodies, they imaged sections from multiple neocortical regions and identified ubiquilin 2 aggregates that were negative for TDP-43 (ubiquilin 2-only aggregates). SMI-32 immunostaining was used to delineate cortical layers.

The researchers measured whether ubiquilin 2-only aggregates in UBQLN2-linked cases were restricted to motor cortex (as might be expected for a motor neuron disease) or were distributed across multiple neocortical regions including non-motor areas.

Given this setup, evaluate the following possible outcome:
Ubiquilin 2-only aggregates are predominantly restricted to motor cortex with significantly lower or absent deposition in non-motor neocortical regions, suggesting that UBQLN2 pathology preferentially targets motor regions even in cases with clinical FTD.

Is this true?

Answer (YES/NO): NO